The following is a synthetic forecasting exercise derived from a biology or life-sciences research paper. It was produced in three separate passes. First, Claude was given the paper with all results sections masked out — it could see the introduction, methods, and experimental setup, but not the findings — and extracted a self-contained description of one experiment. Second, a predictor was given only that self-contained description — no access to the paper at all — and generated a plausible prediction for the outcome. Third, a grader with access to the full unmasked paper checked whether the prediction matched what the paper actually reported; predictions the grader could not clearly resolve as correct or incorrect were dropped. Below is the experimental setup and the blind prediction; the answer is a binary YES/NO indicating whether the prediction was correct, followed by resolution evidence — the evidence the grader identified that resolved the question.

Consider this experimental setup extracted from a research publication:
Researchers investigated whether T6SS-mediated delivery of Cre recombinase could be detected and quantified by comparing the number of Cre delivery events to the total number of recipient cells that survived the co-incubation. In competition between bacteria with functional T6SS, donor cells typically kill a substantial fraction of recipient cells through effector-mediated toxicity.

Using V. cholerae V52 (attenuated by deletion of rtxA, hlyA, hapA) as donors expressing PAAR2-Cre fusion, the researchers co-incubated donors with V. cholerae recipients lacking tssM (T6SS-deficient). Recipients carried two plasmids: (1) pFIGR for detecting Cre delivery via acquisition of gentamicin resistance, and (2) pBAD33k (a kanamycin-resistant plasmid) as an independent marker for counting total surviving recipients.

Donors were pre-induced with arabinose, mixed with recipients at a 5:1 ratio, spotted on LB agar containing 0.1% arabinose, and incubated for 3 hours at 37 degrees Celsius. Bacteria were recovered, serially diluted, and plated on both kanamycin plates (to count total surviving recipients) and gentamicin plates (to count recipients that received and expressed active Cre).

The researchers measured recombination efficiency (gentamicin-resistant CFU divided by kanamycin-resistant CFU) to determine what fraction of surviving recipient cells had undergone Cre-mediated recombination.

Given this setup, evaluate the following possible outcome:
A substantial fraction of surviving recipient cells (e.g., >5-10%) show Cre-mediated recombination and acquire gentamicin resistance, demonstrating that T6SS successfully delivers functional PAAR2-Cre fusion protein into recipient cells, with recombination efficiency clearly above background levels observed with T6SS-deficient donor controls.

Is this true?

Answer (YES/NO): NO